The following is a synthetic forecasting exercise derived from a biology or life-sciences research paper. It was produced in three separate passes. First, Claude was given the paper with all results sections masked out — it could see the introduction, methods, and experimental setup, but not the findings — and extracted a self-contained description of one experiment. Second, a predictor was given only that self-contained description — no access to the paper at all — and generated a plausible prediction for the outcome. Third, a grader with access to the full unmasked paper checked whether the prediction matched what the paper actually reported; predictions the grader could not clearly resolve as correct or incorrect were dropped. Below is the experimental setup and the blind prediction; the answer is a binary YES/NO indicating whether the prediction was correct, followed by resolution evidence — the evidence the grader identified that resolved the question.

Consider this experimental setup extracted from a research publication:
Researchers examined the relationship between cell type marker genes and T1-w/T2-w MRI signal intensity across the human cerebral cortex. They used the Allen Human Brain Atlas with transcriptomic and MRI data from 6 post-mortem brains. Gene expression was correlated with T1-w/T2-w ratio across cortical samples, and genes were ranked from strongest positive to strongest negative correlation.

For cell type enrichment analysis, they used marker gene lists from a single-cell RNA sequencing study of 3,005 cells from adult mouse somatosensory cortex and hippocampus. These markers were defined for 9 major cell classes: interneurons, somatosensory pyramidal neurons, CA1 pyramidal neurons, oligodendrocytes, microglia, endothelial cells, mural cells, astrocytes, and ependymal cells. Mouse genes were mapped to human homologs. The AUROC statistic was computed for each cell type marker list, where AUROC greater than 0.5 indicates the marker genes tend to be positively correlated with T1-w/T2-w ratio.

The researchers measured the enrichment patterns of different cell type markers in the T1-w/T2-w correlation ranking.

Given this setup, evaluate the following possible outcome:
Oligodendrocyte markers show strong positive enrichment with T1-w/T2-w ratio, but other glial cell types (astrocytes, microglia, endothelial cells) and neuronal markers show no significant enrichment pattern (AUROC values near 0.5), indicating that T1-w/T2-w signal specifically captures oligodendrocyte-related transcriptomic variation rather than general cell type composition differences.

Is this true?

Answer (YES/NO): NO